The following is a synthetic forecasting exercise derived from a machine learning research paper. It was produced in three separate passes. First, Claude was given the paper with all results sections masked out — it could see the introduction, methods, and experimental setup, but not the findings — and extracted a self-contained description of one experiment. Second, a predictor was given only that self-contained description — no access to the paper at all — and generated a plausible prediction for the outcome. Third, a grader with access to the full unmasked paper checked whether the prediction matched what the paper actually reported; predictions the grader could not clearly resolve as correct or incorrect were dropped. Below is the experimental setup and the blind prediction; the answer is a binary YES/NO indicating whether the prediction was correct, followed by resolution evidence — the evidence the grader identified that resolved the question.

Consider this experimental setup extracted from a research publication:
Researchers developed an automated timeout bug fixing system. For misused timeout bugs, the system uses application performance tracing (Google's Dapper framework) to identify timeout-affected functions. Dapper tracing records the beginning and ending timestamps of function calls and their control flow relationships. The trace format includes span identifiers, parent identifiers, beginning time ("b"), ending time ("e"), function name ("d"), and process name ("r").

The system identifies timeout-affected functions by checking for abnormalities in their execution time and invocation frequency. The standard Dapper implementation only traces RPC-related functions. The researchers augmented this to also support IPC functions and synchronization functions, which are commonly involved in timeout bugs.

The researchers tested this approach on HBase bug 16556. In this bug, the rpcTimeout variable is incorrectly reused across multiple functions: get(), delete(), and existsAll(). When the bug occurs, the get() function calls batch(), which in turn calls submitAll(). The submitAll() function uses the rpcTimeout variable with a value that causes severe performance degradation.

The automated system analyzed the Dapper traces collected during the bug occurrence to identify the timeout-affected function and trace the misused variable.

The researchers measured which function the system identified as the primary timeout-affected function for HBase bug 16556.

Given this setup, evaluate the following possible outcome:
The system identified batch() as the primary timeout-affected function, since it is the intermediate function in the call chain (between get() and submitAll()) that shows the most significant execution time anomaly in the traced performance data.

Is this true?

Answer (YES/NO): NO